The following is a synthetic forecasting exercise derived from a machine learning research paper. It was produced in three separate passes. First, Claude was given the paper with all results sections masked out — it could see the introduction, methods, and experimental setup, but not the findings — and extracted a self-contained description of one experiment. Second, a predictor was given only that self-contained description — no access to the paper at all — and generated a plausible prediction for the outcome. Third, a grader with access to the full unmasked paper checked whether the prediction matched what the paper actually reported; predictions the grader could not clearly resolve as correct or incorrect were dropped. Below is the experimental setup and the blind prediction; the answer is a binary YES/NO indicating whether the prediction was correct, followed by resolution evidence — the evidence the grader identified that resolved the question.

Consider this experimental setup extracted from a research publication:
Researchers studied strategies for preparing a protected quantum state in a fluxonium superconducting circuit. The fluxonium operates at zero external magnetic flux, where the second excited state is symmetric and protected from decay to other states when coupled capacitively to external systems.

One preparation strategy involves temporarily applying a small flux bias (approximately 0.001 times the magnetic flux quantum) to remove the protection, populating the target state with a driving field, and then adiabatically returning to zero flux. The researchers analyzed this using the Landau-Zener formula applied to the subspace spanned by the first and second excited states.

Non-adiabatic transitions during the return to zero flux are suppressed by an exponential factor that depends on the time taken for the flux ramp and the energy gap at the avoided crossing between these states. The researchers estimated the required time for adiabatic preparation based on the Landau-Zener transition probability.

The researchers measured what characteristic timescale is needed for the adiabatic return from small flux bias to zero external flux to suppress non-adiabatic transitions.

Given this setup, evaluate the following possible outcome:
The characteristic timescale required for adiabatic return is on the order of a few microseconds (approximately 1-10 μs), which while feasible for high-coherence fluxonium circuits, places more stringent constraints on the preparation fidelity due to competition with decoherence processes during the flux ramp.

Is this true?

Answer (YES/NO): NO